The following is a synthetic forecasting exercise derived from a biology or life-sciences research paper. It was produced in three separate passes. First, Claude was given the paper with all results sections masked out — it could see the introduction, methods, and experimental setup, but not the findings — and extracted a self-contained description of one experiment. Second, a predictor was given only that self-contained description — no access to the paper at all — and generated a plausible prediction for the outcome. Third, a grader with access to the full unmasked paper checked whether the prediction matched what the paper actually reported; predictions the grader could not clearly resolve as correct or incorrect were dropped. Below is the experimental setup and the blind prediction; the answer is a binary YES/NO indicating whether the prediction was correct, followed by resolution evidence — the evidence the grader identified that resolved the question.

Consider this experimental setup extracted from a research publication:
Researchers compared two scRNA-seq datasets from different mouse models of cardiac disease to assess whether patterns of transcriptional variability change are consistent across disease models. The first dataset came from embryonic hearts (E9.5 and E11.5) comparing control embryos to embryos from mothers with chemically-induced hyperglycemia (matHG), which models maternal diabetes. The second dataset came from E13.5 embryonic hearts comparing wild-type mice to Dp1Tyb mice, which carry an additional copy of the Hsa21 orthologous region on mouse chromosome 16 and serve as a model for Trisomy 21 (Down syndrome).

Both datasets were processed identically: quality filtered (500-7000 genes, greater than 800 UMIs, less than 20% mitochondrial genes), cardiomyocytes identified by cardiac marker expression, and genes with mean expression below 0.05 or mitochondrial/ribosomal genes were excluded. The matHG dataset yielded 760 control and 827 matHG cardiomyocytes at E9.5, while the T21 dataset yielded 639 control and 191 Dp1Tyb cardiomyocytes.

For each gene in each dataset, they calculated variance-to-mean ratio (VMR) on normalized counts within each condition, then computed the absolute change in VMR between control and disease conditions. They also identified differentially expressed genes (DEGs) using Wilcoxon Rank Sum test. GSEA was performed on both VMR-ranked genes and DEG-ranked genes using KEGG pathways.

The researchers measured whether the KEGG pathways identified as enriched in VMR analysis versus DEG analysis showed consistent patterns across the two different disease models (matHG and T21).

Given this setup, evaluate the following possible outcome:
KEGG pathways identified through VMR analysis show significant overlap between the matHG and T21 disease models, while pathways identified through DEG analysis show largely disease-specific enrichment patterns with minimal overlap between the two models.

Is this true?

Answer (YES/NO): NO